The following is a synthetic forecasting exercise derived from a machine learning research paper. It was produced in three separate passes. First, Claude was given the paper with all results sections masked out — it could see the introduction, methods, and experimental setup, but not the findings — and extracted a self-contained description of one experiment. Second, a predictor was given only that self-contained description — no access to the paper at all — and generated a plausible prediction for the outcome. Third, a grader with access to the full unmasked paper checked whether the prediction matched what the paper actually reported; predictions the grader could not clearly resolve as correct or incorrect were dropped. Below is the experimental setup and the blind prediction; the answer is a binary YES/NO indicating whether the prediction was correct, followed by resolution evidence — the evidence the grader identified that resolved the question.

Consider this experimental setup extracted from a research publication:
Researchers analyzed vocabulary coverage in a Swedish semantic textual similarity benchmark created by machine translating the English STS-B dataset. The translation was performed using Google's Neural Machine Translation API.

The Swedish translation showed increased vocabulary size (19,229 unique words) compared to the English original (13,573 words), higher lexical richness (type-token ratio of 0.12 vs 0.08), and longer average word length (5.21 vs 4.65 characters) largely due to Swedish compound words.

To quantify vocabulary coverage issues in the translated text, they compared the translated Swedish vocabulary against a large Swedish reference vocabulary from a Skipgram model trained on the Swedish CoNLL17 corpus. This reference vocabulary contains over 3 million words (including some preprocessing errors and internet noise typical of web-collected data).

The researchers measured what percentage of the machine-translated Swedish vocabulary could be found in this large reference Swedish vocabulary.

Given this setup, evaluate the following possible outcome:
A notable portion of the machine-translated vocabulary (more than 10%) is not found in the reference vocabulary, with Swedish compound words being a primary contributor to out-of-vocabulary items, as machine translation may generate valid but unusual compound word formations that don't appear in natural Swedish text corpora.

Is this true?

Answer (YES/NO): YES